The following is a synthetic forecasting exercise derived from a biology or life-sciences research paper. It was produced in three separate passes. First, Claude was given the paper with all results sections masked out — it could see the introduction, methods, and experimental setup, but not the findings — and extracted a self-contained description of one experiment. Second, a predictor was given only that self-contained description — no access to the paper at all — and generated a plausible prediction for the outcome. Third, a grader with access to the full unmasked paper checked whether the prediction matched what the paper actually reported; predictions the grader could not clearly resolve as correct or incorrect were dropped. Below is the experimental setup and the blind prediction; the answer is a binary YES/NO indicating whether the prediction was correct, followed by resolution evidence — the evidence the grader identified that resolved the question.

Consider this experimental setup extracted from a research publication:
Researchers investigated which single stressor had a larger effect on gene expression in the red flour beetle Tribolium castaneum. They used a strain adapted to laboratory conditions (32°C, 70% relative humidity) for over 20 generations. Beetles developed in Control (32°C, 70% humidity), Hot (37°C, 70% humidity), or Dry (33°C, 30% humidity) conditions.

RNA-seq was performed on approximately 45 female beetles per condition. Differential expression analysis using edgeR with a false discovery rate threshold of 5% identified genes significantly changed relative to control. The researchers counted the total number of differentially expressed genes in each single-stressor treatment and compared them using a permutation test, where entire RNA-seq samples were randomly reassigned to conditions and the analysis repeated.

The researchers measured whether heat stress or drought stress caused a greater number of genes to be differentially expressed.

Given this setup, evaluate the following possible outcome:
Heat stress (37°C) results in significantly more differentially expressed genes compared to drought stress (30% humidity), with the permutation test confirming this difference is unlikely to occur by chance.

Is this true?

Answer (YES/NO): YES